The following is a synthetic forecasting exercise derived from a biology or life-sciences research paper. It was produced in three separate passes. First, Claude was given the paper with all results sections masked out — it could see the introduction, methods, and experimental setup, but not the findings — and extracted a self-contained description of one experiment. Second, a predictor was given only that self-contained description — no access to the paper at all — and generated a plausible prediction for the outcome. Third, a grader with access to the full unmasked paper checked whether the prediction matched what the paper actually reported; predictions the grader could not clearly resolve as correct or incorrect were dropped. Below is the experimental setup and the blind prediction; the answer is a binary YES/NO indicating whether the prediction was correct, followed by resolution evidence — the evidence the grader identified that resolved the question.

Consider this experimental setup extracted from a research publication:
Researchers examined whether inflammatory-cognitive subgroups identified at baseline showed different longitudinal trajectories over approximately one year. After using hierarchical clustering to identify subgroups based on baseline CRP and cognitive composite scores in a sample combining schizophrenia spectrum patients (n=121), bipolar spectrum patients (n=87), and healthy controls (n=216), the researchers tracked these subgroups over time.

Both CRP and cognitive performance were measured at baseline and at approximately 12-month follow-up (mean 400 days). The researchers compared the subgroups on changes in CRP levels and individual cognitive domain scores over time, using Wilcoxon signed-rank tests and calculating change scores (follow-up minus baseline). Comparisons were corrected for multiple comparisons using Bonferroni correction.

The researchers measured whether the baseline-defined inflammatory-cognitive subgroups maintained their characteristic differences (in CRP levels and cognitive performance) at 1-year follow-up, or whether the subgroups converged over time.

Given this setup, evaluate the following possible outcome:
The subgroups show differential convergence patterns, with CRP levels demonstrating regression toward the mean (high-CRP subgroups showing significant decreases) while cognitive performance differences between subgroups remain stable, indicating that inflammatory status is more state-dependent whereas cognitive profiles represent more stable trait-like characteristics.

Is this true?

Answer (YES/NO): NO